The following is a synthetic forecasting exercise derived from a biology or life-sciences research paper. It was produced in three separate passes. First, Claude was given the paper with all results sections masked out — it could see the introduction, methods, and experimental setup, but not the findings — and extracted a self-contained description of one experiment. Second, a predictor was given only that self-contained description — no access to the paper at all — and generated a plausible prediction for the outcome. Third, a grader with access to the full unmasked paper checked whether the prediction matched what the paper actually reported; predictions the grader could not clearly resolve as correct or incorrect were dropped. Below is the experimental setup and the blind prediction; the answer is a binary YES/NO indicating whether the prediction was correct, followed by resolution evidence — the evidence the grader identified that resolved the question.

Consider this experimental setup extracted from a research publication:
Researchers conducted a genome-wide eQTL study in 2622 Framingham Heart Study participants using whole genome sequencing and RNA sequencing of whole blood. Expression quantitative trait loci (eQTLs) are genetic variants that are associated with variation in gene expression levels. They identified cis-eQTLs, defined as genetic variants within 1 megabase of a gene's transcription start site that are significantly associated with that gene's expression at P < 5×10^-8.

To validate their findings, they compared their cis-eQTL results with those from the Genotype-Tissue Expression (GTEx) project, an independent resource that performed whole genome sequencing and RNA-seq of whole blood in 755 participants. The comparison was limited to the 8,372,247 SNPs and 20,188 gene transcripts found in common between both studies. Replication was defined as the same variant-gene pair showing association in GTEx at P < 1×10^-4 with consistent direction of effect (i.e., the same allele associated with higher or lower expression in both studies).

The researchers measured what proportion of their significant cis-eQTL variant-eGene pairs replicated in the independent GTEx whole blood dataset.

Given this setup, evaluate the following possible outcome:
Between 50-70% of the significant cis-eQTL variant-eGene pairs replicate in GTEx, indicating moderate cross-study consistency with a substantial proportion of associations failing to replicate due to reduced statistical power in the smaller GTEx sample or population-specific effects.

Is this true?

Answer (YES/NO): NO